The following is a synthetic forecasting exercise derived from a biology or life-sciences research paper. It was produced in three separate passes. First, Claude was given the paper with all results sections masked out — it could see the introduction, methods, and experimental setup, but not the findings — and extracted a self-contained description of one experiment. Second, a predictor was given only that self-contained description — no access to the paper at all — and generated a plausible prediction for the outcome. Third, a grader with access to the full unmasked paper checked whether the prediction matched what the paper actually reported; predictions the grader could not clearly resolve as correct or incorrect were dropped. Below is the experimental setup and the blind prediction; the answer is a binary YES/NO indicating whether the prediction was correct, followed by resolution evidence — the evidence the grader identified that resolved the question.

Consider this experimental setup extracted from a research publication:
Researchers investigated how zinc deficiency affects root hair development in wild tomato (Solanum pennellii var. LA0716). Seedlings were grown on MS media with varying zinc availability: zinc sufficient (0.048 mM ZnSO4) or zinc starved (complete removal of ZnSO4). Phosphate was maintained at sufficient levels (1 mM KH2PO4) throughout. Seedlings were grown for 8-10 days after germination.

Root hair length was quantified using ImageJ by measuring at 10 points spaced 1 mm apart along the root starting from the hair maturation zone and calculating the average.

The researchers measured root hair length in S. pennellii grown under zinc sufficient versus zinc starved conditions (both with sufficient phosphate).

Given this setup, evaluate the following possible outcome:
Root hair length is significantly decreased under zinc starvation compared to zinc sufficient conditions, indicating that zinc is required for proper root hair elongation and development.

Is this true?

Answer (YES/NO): NO